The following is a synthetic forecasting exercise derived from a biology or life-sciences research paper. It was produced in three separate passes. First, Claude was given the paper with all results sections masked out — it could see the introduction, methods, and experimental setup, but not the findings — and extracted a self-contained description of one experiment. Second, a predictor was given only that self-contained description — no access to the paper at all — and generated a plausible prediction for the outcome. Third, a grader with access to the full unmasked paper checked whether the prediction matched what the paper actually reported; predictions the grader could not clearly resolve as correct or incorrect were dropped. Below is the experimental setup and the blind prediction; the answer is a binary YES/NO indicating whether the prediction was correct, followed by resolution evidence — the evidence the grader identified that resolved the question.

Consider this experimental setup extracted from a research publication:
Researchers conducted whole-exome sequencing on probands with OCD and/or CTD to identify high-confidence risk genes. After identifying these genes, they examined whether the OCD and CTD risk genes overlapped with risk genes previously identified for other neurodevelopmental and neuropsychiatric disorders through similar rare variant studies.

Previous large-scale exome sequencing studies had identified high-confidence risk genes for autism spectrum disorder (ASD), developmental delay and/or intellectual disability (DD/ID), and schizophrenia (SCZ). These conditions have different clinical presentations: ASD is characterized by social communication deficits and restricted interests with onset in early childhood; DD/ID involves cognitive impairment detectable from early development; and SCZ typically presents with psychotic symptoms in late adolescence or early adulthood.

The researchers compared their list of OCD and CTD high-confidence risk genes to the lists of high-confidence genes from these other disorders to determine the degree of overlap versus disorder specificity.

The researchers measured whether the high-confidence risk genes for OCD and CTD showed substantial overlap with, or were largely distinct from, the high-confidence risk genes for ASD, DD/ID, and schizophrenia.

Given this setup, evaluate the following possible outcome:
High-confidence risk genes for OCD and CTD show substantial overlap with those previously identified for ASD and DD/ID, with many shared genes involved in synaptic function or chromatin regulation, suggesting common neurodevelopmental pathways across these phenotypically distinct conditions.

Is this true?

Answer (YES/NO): NO